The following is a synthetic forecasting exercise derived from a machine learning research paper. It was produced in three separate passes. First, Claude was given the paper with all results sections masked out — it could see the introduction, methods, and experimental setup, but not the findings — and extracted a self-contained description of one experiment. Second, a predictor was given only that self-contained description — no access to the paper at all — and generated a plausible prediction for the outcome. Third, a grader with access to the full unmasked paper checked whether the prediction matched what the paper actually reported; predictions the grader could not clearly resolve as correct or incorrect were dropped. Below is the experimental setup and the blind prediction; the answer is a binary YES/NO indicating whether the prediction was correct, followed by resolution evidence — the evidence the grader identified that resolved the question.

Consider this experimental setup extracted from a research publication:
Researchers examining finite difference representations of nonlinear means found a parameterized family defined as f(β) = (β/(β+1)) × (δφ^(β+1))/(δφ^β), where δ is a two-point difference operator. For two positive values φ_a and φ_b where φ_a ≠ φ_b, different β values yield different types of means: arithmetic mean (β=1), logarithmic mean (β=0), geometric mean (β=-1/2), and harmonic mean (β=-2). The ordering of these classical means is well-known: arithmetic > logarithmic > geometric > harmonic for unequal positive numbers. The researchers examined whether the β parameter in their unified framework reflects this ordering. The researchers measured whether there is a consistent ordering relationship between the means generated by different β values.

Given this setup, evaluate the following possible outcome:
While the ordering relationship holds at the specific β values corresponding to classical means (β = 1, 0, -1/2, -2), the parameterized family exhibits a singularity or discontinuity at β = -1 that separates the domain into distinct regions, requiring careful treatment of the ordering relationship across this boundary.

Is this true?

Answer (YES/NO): NO